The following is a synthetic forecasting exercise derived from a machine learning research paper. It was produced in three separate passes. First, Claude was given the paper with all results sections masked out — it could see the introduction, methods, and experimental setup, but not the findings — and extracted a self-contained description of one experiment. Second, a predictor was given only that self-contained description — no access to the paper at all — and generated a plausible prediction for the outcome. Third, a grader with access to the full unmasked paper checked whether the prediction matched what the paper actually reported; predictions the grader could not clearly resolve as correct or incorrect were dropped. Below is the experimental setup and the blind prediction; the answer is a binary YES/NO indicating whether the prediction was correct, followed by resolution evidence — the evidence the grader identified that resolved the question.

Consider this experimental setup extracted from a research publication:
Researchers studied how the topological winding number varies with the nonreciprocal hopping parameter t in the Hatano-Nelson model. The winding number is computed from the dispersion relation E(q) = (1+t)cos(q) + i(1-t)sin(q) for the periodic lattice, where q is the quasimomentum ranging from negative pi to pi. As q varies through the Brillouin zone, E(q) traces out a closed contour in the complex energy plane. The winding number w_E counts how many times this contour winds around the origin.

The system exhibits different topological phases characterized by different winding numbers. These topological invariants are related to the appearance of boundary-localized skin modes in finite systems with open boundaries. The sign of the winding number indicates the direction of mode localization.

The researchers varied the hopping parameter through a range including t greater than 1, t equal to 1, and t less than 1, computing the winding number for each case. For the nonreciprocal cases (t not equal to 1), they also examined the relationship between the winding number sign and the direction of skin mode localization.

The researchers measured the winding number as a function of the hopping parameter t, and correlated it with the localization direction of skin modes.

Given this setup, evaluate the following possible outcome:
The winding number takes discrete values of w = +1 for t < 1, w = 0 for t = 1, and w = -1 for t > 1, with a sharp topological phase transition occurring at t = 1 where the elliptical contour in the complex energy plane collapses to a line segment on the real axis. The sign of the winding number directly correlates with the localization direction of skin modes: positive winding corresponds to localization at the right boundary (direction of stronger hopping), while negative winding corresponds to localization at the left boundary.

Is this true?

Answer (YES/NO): NO